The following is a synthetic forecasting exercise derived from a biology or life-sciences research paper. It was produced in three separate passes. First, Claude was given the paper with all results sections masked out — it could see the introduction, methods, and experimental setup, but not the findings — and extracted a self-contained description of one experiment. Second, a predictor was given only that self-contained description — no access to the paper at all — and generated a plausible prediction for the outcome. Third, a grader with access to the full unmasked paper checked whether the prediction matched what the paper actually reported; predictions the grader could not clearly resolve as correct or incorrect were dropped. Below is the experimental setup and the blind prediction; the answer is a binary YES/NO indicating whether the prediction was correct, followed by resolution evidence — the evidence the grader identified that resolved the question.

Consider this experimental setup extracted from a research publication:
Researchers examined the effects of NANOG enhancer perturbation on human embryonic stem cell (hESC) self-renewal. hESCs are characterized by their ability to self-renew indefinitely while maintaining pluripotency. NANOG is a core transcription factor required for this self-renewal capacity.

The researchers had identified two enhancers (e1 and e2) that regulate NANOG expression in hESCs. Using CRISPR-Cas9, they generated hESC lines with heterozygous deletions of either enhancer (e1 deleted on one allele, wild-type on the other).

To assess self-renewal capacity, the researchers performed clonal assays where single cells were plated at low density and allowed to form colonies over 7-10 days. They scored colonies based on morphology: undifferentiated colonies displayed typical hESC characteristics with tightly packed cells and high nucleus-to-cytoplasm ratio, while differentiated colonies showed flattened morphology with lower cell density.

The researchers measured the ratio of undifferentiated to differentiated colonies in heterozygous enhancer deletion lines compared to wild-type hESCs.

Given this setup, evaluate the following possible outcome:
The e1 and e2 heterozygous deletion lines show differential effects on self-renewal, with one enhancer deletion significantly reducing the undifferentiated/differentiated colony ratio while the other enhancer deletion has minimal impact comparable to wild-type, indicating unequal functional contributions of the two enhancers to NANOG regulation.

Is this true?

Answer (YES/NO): NO